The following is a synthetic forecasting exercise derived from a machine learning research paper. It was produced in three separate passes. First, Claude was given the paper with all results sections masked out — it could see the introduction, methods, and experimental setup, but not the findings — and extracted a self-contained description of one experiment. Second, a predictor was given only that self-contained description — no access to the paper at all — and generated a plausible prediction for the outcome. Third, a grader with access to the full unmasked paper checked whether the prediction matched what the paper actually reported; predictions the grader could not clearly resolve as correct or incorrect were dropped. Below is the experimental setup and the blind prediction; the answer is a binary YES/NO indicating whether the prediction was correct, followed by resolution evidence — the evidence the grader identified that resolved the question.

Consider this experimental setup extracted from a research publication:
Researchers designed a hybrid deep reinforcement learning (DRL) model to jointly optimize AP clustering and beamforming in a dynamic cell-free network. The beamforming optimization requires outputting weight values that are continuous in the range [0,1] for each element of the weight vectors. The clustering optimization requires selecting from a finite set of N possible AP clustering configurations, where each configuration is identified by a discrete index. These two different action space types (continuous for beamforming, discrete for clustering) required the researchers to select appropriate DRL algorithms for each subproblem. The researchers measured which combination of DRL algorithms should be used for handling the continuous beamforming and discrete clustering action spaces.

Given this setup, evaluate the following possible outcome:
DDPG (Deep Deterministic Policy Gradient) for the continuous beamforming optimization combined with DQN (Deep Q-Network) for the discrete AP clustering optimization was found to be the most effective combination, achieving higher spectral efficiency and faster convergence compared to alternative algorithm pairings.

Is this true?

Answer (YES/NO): NO